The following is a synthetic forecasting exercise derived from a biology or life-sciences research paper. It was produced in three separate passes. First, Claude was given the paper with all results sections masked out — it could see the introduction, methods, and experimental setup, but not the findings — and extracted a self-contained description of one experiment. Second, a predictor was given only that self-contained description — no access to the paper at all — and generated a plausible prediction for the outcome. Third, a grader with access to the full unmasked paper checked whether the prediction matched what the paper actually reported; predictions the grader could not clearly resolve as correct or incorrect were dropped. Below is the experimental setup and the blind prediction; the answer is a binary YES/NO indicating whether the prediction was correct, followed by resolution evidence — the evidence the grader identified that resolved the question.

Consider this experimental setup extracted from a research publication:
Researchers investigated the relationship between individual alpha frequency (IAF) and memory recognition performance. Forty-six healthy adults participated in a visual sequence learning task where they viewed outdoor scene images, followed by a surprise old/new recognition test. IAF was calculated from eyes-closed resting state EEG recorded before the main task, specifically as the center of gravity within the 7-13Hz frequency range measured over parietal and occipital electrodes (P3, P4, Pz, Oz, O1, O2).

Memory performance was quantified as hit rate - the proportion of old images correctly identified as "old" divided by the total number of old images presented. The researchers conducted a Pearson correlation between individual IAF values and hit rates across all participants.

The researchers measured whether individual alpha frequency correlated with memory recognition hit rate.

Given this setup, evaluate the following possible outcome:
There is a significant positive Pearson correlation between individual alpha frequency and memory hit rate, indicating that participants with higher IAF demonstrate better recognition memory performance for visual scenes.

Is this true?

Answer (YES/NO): YES